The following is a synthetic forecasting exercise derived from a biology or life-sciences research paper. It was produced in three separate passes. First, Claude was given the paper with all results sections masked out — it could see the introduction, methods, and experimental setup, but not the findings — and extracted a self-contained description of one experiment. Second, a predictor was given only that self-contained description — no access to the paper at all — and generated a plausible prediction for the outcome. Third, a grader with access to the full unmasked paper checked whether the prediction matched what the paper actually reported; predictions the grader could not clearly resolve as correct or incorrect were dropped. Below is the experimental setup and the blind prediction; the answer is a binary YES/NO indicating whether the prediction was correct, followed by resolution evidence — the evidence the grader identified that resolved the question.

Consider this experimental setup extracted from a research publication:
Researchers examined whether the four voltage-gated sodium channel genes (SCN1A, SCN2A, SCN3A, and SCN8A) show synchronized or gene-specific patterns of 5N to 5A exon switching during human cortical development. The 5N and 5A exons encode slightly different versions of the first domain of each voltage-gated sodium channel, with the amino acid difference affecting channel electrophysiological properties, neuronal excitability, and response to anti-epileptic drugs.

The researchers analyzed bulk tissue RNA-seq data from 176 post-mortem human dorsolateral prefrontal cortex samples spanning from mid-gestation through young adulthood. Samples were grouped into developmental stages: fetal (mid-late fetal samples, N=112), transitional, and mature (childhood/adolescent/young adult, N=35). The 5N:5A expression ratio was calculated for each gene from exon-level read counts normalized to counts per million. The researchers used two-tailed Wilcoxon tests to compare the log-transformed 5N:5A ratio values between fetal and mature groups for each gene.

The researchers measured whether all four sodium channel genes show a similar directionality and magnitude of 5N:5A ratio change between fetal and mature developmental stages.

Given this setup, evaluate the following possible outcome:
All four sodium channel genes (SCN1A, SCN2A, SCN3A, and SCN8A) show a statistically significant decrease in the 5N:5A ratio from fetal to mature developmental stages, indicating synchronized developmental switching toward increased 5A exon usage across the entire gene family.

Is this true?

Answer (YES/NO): NO